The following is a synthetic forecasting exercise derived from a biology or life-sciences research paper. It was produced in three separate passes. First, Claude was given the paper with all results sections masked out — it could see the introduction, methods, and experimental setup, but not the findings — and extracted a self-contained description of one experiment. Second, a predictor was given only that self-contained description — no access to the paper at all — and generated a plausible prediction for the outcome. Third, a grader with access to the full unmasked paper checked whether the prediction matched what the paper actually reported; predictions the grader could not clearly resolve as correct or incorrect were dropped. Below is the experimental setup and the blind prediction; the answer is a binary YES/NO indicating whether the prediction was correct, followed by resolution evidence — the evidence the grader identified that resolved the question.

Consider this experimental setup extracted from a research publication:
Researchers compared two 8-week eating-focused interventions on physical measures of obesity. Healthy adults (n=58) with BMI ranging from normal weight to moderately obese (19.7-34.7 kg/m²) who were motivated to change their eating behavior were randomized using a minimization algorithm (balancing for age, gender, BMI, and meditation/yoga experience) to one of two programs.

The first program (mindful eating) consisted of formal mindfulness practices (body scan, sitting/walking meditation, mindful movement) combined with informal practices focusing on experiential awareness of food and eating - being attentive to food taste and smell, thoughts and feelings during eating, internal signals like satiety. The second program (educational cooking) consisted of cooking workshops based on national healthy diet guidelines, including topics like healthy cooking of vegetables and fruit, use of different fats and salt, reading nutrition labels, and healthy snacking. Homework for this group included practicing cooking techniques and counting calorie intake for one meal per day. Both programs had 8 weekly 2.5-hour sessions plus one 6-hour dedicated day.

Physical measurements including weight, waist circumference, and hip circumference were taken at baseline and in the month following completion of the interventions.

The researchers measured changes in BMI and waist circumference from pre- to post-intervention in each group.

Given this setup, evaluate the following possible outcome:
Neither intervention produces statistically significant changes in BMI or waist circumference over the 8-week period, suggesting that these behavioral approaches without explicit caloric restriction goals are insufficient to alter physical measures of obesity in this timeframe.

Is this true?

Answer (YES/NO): NO